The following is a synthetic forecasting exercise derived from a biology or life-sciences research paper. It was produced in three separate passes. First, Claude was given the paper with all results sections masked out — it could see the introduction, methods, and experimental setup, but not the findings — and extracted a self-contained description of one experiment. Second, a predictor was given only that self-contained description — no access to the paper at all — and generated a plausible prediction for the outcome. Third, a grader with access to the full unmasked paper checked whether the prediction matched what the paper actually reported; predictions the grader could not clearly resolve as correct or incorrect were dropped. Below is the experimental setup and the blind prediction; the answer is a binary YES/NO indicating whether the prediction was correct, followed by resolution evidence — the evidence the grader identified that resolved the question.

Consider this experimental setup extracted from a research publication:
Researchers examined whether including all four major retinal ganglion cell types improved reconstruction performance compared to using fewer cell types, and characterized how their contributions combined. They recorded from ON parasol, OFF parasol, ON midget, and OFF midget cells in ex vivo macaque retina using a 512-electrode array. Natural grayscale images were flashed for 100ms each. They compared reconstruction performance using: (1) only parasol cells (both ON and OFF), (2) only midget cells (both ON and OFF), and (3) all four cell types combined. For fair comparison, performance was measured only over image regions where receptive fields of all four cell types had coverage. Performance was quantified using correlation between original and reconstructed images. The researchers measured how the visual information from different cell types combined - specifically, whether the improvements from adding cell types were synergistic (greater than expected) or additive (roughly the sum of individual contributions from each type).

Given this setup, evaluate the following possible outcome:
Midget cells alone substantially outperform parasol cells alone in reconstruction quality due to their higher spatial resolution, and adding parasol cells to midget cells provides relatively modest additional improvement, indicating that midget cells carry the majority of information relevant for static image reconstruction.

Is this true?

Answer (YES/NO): NO